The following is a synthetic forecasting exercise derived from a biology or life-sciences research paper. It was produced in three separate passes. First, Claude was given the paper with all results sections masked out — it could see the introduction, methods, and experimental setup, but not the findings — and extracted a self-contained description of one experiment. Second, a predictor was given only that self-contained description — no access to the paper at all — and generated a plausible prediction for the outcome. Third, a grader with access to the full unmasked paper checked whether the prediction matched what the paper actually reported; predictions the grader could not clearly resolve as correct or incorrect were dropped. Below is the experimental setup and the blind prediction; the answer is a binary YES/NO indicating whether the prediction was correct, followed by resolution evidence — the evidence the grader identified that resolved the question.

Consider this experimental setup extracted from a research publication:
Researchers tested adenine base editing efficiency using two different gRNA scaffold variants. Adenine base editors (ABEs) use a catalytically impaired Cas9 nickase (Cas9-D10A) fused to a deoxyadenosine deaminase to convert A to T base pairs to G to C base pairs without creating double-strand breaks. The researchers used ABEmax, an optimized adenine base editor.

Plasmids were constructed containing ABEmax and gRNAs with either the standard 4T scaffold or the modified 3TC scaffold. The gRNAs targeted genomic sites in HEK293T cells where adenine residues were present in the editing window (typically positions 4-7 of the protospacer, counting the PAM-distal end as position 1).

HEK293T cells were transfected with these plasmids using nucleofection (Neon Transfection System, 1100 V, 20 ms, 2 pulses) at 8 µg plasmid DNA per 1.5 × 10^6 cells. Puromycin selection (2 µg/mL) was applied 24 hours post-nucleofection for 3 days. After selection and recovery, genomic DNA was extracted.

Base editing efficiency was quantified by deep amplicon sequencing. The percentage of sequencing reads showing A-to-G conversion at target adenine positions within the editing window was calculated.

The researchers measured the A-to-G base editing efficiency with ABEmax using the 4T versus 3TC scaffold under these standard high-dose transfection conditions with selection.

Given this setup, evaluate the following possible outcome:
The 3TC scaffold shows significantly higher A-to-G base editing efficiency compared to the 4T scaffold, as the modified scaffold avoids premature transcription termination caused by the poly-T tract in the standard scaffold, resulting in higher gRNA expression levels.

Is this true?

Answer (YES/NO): YES